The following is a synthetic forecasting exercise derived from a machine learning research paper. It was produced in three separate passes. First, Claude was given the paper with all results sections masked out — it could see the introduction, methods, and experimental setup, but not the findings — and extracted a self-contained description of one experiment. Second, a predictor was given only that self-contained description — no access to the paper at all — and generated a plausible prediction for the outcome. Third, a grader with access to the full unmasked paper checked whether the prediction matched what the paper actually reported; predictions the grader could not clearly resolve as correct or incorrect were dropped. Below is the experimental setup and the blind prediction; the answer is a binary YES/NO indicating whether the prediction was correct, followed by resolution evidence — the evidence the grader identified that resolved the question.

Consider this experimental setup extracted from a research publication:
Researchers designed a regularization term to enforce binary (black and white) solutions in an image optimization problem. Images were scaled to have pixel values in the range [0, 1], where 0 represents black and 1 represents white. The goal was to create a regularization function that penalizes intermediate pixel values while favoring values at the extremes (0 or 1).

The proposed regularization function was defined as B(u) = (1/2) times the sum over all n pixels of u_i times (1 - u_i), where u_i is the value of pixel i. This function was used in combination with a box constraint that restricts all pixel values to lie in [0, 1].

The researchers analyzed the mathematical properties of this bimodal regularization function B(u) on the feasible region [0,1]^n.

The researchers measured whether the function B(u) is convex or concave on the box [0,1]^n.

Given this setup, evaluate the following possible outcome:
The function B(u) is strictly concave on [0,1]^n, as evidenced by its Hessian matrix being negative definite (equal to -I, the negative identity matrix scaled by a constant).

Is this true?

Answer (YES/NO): YES